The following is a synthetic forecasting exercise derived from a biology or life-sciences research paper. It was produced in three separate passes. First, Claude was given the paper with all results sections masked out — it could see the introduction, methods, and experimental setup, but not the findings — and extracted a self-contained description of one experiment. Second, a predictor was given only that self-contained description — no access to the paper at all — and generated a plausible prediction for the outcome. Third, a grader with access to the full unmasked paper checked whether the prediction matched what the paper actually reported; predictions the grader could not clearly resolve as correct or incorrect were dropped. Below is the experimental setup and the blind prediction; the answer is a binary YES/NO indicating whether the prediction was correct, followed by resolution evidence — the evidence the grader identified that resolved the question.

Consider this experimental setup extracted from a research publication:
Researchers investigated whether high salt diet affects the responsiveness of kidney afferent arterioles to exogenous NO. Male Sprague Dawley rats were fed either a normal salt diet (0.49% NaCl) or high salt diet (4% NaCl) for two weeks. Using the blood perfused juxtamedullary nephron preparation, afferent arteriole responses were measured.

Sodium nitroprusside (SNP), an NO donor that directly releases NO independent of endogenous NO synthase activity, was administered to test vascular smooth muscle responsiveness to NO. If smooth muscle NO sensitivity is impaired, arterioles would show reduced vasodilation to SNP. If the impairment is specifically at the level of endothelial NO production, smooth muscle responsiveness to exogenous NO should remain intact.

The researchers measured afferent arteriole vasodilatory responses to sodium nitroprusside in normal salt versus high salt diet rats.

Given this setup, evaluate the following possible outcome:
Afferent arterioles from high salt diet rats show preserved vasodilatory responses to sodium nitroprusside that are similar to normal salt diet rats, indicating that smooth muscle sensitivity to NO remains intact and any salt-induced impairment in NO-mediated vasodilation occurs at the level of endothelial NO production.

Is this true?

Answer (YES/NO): YES